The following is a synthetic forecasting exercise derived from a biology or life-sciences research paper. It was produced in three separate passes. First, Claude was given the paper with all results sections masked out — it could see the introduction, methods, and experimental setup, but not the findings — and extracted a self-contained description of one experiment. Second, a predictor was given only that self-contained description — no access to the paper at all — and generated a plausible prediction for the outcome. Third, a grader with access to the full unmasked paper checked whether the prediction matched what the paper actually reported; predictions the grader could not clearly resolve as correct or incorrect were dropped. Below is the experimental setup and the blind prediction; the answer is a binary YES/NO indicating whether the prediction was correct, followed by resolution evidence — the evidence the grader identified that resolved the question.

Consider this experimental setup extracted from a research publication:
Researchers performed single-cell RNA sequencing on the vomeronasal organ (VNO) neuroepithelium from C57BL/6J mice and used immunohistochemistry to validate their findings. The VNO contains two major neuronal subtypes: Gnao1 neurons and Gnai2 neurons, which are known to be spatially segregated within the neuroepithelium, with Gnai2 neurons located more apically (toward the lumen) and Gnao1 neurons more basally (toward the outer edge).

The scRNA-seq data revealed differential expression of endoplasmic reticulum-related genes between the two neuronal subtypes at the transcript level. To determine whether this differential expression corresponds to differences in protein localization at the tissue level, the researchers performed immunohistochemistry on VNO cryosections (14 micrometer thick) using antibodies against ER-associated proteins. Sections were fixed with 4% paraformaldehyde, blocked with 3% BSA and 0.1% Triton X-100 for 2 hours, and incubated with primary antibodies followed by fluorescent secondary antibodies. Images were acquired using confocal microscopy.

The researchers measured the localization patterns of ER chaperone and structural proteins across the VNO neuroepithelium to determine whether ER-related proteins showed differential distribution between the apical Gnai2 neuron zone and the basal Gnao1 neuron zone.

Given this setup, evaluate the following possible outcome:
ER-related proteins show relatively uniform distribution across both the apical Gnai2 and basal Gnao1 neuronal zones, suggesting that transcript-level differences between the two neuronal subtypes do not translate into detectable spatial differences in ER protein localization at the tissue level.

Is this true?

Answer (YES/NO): NO